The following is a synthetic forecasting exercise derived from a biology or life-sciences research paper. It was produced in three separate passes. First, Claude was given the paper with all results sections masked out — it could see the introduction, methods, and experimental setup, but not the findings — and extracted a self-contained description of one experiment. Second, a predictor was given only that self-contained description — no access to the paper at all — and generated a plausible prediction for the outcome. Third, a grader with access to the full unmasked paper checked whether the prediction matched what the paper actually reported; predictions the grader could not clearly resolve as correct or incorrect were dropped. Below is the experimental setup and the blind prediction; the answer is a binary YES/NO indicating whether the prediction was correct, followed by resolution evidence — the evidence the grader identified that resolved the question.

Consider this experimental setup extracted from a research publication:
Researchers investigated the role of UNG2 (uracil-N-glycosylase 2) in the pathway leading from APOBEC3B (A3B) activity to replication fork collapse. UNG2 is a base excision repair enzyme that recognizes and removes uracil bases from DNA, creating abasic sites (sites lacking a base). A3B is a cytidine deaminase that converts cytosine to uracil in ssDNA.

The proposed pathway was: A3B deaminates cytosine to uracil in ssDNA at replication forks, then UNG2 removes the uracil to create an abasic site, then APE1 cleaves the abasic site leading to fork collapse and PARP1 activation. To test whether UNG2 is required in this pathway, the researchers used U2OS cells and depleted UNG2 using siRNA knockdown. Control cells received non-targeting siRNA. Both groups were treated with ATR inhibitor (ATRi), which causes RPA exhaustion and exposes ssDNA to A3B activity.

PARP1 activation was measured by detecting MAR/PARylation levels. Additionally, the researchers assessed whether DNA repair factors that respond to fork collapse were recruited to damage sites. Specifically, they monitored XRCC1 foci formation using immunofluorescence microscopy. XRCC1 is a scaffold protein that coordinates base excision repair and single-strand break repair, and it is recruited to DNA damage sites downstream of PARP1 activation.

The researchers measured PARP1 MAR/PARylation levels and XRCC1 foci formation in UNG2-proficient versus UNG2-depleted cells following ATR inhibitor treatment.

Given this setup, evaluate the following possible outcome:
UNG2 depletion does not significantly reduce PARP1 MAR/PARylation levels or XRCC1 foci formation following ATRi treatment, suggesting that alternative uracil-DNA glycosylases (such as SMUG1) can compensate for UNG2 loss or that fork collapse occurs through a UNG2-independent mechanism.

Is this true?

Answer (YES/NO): NO